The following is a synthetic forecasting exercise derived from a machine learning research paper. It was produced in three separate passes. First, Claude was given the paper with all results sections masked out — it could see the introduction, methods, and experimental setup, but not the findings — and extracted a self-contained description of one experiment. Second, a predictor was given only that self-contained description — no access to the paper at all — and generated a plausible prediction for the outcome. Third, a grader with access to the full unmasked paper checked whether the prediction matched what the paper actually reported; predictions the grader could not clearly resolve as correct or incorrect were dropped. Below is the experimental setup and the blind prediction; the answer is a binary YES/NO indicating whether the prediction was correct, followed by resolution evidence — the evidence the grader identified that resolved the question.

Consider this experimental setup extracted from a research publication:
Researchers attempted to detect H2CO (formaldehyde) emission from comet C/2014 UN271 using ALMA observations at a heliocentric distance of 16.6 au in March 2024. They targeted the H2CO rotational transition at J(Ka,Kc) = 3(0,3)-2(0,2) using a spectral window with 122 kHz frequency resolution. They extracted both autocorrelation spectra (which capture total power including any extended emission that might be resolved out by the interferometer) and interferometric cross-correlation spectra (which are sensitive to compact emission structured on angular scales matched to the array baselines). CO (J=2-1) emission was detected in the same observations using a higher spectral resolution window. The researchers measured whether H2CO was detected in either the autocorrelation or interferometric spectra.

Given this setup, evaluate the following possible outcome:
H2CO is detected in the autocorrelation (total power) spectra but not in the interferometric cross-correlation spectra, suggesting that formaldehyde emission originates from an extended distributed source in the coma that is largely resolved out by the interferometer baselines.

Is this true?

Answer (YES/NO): NO